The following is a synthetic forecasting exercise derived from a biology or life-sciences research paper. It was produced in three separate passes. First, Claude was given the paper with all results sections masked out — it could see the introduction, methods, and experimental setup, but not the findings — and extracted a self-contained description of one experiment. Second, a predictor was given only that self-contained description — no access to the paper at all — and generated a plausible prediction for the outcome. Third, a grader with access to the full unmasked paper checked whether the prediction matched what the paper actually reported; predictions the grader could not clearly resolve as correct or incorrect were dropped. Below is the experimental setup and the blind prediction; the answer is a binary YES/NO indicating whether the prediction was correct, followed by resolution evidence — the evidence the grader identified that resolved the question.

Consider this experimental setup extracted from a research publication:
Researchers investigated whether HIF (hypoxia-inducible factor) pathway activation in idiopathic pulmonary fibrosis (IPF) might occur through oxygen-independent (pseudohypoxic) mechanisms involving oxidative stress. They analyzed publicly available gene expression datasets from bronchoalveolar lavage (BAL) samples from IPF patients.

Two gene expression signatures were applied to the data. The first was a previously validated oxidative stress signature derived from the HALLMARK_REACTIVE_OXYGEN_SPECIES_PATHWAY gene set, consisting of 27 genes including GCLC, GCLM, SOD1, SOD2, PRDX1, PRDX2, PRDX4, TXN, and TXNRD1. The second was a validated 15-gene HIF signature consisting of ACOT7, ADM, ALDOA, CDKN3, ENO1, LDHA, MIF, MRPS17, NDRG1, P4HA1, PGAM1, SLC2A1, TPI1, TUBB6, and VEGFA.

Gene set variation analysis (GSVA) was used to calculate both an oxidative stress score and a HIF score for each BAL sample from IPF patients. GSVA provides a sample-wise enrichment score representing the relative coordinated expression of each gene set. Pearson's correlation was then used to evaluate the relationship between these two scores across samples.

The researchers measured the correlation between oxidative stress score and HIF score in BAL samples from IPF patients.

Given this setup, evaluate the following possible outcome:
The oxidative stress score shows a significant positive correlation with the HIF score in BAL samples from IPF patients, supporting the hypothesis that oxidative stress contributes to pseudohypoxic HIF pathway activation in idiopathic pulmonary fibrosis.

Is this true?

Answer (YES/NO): YES